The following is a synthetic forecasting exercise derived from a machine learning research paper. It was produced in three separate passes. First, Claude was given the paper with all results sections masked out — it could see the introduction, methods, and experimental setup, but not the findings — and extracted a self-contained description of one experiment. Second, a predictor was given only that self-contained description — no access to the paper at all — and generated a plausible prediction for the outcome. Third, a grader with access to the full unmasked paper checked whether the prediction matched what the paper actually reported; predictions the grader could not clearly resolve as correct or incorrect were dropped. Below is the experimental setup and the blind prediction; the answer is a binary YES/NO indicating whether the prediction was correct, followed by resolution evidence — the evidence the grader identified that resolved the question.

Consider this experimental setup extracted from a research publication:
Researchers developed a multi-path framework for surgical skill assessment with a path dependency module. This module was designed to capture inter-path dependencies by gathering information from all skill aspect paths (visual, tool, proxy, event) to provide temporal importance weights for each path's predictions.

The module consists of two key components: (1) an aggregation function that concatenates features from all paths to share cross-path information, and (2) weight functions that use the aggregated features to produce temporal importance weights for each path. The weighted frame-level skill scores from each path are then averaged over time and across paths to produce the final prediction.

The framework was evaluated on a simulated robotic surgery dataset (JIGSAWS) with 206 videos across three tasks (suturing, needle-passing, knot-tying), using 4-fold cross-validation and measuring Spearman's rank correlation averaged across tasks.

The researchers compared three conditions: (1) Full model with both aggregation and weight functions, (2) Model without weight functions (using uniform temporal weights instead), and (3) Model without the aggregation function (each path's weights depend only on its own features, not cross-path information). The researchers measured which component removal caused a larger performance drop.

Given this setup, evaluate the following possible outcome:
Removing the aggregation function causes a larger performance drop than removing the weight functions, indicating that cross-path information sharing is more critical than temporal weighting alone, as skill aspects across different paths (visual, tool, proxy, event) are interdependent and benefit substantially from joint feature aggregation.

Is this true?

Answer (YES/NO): YES